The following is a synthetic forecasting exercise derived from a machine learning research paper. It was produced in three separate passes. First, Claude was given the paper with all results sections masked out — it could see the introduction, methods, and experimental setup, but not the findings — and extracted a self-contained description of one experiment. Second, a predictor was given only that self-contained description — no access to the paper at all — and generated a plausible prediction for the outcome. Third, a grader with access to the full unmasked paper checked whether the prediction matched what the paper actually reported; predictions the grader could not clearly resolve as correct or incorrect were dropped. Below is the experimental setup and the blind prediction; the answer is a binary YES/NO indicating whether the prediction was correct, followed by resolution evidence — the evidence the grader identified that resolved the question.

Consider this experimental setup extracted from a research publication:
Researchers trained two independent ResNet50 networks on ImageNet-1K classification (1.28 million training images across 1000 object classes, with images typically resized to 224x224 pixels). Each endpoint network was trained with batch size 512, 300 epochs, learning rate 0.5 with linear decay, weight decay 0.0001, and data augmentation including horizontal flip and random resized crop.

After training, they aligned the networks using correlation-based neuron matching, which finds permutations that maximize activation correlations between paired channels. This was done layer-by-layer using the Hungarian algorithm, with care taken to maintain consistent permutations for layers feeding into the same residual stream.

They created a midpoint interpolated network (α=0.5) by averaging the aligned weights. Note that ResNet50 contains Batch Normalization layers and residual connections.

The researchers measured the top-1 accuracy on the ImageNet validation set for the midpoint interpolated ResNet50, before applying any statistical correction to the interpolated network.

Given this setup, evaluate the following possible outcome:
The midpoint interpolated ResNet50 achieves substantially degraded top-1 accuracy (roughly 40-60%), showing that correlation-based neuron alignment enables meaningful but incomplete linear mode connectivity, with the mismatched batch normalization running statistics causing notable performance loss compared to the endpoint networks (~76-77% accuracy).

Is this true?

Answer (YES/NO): NO